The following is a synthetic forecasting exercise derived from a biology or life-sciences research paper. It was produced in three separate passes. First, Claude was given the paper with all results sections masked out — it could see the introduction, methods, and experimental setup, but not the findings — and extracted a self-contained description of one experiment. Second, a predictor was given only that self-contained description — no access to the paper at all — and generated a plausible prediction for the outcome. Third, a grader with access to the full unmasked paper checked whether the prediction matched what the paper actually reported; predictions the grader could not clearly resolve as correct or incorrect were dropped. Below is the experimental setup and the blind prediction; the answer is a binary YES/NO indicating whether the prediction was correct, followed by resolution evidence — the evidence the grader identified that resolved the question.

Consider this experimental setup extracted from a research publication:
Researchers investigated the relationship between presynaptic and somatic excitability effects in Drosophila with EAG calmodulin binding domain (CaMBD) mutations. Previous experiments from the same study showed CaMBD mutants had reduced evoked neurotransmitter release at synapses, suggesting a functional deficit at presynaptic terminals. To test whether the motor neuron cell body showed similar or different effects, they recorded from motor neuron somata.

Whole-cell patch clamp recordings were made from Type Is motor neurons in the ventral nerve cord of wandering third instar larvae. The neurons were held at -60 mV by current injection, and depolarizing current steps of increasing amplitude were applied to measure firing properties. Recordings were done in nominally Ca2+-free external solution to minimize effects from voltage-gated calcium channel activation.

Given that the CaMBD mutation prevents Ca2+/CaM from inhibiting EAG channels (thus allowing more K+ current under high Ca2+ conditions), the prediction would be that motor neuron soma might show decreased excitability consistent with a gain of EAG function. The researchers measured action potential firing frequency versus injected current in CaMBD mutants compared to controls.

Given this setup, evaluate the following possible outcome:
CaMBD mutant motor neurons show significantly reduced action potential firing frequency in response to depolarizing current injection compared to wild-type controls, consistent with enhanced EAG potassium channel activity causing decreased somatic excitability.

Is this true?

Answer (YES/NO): NO